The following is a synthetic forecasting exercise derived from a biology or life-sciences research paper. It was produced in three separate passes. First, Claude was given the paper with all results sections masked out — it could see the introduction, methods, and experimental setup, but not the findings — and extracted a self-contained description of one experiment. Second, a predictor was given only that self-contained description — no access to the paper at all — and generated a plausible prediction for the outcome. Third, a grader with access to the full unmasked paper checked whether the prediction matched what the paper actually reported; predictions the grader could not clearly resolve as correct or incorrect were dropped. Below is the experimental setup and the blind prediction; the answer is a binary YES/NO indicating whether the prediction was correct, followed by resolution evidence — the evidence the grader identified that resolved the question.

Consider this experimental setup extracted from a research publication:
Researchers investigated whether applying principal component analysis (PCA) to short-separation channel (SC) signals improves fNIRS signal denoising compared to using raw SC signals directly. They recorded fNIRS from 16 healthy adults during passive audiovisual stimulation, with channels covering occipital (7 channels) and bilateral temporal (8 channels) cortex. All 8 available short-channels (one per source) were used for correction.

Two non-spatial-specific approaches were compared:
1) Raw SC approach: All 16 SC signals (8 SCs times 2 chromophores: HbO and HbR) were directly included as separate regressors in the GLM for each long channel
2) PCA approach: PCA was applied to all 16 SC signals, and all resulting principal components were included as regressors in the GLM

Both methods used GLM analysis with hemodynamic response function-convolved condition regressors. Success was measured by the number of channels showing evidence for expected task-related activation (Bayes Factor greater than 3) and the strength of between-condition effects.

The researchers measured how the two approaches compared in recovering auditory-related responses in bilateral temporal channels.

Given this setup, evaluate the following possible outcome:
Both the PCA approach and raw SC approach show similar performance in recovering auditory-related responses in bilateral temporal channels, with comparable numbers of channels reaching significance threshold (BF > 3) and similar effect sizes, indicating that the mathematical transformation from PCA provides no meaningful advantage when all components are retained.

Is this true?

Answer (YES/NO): NO